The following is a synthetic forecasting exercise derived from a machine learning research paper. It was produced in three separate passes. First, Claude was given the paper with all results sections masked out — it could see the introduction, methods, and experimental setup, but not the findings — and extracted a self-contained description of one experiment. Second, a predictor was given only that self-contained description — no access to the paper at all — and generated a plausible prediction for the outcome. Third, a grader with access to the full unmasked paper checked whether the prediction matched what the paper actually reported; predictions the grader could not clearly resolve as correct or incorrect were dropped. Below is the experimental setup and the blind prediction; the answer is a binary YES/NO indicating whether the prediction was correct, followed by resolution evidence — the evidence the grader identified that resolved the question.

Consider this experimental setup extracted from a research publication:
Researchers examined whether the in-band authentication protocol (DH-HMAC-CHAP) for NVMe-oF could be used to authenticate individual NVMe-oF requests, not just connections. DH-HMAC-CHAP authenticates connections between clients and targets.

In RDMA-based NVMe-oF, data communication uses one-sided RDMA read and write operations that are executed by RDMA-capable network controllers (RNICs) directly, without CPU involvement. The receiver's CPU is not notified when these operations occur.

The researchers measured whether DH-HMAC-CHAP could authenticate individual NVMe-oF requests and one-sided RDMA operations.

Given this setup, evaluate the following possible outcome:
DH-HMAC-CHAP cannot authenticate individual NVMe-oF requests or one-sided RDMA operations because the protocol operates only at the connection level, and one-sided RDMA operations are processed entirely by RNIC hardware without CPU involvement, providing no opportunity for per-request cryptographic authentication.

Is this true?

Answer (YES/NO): YES